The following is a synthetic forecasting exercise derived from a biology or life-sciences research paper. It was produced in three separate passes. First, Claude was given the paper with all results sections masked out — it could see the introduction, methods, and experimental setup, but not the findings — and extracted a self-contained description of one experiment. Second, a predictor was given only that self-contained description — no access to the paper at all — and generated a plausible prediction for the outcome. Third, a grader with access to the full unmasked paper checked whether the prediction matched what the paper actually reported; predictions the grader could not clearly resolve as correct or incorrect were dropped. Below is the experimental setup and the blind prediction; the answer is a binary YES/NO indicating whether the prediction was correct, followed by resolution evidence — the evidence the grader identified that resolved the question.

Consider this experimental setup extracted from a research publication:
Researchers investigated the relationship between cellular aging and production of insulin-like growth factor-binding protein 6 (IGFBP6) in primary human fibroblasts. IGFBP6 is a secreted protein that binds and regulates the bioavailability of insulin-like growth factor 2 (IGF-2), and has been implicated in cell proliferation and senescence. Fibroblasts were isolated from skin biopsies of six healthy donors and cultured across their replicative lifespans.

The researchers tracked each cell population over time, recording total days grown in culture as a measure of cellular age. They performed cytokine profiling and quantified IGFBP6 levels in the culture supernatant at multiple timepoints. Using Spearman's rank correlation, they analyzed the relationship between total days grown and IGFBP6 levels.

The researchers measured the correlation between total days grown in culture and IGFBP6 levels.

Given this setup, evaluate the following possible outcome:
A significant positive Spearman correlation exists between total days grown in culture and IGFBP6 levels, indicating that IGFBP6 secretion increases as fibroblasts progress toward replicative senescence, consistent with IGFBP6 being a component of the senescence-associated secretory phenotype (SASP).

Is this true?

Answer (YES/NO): NO